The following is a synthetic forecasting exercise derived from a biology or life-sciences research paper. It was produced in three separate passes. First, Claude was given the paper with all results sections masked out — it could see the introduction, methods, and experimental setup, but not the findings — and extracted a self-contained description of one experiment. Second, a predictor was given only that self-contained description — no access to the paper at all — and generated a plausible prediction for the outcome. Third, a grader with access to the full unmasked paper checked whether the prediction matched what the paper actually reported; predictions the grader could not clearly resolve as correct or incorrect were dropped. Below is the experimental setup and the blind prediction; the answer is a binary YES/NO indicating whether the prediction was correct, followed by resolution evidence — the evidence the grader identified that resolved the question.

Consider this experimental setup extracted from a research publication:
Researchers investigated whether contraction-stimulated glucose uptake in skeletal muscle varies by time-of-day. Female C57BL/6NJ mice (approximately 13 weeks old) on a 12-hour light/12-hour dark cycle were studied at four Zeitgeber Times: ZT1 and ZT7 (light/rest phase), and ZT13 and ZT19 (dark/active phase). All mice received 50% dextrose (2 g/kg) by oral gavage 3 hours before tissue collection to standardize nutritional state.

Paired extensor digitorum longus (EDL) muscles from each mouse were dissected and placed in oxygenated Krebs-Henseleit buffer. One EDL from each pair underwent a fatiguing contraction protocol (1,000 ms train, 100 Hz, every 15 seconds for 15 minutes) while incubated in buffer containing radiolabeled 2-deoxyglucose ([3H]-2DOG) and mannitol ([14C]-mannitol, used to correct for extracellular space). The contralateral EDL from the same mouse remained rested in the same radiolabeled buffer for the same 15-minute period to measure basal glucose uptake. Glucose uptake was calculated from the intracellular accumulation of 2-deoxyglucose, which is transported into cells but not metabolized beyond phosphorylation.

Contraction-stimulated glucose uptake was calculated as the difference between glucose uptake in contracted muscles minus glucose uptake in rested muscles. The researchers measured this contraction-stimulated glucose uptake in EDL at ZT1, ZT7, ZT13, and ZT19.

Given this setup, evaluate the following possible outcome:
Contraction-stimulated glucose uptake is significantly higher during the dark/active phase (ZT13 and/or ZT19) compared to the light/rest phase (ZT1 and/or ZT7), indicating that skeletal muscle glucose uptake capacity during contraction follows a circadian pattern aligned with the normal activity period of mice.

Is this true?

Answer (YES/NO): NO